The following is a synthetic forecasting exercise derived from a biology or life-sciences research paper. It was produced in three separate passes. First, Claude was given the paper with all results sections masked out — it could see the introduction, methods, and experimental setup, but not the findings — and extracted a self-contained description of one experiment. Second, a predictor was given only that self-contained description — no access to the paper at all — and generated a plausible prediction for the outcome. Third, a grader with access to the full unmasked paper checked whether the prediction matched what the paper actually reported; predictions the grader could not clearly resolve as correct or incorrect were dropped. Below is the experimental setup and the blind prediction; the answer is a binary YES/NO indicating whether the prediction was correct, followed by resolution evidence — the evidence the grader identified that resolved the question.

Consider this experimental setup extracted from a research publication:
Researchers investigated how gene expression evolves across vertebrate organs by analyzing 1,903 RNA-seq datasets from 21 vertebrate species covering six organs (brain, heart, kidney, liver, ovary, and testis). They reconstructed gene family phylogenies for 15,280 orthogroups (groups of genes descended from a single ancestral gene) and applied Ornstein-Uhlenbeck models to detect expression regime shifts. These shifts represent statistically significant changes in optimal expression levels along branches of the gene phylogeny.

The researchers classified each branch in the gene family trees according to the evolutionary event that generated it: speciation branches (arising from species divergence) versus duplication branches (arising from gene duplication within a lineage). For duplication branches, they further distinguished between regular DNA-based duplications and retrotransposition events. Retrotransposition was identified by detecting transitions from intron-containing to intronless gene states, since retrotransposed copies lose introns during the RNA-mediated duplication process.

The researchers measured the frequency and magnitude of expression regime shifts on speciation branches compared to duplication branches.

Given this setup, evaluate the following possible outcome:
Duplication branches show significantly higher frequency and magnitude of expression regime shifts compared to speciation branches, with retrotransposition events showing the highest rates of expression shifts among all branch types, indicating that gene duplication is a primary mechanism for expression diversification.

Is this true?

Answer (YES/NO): YES